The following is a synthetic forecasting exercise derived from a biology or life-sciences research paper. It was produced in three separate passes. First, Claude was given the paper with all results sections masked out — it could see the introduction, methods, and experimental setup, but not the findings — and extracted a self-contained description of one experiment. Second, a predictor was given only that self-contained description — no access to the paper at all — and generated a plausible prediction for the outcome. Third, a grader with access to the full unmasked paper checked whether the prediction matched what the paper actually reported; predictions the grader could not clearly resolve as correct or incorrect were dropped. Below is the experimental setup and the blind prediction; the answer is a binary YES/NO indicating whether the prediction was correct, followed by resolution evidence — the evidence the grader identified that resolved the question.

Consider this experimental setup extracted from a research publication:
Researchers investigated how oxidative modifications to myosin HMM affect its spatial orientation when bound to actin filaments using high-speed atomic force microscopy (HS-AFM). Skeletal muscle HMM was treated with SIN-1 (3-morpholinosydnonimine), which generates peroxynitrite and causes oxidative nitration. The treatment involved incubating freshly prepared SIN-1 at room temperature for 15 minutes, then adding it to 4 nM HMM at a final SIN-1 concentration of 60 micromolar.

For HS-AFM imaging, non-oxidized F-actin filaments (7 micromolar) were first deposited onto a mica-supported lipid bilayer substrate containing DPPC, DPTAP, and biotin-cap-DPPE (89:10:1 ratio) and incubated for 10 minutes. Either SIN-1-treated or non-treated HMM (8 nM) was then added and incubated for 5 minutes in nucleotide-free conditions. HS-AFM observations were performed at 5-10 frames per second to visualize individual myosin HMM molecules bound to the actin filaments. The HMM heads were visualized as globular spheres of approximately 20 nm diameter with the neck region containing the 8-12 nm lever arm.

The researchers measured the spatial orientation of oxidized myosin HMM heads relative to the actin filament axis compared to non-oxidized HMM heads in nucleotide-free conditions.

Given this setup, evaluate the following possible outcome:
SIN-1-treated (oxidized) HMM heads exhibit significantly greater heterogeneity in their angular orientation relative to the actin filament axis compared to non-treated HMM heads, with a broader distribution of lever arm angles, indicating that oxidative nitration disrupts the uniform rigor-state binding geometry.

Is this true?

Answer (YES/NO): NO